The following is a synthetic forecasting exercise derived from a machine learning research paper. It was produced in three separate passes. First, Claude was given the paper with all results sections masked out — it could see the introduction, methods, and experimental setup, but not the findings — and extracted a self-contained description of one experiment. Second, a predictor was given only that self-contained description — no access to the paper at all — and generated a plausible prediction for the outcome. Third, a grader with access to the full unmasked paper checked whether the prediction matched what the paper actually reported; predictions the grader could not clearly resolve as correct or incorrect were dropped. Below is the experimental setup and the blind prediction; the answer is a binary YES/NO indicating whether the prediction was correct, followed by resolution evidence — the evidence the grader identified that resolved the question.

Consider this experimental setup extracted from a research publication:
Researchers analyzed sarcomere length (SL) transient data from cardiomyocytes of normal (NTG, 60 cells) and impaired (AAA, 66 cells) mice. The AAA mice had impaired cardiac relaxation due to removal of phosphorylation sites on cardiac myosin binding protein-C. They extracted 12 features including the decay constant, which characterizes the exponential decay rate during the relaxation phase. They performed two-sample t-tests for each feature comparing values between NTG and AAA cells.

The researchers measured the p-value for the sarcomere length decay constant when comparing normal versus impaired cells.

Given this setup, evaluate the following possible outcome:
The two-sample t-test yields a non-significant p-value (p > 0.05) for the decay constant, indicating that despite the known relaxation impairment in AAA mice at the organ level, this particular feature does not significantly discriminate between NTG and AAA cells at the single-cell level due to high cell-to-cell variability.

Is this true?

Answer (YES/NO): YES